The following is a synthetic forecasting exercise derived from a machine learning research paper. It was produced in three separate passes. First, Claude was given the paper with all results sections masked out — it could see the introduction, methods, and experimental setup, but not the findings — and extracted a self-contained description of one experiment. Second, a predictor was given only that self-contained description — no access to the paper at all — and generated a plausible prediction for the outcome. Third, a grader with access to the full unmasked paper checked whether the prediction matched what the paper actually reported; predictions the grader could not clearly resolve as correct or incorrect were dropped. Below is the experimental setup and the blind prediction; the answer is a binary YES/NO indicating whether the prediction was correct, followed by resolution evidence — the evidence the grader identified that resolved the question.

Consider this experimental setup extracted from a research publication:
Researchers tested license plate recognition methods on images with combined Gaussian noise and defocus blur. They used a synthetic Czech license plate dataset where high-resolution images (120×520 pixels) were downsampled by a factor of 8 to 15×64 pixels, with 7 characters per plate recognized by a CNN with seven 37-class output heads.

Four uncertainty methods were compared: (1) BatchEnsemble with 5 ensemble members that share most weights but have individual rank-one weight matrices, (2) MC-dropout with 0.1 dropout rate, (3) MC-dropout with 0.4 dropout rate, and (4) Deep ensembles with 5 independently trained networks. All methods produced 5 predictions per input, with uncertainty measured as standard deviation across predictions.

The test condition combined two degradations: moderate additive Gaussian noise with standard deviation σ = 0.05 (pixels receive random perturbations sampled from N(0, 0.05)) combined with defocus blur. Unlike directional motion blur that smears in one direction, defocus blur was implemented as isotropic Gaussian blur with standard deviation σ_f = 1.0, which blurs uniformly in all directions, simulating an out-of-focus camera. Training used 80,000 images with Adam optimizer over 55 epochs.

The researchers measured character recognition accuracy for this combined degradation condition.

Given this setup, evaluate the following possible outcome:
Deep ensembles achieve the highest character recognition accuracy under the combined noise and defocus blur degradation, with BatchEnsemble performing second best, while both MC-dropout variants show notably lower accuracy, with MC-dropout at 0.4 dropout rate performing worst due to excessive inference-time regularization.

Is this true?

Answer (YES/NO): NO